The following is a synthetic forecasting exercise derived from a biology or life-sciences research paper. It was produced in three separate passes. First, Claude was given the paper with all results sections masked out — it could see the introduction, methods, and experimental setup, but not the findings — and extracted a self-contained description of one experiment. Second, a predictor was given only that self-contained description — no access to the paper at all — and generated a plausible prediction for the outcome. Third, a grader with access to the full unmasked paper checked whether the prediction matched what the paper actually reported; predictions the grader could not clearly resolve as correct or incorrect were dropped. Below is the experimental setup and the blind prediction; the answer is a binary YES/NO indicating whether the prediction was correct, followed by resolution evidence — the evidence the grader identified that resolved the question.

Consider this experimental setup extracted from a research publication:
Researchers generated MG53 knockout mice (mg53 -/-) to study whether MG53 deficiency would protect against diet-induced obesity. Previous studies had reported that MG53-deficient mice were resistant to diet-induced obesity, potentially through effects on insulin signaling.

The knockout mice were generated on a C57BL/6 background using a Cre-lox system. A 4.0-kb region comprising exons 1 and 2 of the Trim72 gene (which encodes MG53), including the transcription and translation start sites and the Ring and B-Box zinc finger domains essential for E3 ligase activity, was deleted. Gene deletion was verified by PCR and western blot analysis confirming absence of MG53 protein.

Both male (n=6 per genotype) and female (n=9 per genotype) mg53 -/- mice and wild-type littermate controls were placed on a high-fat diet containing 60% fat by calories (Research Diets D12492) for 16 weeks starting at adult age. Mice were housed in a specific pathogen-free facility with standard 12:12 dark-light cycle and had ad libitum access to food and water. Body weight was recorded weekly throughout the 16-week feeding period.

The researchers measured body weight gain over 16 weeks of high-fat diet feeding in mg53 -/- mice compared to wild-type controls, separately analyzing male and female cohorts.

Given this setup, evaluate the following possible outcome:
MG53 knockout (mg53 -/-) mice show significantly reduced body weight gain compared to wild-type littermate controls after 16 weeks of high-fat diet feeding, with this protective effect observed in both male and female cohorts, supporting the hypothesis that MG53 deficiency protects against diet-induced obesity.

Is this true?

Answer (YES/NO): NO